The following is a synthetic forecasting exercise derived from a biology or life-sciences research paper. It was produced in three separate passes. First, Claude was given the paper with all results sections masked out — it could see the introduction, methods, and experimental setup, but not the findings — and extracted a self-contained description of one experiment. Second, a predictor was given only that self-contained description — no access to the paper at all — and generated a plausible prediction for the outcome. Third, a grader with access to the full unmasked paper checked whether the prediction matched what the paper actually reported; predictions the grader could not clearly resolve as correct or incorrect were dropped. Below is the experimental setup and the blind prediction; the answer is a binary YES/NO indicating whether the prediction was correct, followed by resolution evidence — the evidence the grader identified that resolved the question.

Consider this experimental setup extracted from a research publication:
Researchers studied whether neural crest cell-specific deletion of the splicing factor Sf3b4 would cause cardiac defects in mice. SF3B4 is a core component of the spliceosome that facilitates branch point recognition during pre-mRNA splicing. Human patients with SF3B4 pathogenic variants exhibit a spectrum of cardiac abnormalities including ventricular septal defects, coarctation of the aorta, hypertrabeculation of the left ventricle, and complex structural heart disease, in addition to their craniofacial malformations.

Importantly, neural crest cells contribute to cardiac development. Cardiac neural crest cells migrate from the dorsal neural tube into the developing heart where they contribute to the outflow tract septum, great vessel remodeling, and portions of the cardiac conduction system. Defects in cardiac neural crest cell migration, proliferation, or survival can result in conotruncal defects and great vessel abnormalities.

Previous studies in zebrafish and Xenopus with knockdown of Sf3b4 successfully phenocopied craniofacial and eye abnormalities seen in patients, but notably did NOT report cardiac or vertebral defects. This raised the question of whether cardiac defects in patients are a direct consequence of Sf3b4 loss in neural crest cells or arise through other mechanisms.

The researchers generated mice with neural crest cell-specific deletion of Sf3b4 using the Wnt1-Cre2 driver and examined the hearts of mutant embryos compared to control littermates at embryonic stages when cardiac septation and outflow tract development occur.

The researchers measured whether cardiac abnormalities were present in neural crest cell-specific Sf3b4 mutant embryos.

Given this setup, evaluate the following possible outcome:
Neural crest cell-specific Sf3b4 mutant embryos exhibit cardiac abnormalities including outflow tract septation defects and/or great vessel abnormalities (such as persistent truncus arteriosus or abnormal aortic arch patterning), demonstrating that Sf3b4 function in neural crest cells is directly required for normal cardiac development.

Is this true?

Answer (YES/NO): YES